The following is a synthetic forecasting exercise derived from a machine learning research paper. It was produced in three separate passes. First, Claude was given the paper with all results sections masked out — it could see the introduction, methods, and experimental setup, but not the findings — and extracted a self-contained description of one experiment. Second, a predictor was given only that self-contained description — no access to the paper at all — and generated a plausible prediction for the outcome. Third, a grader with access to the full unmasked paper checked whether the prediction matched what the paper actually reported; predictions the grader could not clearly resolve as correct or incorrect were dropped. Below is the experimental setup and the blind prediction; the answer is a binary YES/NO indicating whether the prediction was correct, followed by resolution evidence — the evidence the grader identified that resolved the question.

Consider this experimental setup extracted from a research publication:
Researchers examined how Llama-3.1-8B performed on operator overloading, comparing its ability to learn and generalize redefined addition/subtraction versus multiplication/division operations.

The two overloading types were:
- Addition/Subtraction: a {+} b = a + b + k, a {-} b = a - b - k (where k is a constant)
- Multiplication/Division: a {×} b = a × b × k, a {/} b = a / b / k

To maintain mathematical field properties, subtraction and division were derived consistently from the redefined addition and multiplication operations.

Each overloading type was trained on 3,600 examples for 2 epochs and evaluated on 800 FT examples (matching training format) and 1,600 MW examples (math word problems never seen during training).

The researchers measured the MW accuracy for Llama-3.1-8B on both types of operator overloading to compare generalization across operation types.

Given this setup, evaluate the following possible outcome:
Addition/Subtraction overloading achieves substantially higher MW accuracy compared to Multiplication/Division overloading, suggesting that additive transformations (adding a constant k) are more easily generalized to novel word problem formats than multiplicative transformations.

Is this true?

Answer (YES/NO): NO